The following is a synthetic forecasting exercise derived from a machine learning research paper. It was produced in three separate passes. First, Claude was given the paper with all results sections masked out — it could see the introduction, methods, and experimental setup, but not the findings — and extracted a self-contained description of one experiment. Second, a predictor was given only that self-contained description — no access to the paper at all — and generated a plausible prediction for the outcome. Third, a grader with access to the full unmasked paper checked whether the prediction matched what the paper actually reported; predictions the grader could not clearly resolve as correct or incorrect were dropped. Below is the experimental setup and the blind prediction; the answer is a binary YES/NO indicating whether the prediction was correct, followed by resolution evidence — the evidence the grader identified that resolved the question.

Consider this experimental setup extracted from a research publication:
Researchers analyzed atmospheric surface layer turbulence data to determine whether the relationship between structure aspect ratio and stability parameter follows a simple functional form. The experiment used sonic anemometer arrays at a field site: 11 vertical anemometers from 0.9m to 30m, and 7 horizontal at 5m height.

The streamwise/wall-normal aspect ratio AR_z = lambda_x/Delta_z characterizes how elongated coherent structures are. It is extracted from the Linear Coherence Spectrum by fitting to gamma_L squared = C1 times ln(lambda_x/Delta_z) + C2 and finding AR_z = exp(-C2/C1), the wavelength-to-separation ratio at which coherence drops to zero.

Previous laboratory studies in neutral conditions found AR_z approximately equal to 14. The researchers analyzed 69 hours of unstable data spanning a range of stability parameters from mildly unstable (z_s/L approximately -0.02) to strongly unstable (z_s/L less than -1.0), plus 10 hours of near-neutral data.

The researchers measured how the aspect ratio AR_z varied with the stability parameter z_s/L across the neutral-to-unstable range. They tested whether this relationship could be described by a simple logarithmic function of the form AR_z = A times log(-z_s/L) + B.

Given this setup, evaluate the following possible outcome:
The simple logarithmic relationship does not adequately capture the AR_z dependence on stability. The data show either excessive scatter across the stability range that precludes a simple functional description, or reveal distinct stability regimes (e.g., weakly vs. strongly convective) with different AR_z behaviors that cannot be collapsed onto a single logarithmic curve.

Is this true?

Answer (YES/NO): NO